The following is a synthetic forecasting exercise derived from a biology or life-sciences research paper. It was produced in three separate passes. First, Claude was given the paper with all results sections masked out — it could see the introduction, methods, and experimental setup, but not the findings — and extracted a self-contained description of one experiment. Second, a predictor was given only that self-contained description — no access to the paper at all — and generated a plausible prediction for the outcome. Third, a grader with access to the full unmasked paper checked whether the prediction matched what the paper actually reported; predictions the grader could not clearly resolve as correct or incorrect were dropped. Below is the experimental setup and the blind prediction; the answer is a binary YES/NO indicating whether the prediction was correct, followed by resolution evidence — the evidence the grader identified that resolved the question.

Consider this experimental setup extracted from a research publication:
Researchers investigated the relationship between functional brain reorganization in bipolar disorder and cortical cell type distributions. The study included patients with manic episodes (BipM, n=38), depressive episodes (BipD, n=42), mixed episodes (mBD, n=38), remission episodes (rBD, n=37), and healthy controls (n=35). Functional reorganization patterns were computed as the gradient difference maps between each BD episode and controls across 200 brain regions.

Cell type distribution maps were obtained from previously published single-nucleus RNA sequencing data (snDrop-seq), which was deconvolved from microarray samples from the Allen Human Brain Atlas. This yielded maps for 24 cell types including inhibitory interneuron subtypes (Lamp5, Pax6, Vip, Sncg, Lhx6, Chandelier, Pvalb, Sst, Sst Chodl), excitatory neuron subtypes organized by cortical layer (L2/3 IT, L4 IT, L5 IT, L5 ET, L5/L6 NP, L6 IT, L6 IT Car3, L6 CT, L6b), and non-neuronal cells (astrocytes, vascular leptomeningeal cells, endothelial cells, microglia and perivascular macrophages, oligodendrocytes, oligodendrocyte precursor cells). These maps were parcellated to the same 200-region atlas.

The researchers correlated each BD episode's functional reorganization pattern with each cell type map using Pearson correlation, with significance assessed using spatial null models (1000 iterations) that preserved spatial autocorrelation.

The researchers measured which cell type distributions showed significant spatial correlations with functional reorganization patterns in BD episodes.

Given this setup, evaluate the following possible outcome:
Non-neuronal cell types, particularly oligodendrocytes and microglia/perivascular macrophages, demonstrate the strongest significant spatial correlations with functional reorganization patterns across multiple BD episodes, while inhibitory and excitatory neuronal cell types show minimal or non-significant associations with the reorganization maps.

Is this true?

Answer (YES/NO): NO